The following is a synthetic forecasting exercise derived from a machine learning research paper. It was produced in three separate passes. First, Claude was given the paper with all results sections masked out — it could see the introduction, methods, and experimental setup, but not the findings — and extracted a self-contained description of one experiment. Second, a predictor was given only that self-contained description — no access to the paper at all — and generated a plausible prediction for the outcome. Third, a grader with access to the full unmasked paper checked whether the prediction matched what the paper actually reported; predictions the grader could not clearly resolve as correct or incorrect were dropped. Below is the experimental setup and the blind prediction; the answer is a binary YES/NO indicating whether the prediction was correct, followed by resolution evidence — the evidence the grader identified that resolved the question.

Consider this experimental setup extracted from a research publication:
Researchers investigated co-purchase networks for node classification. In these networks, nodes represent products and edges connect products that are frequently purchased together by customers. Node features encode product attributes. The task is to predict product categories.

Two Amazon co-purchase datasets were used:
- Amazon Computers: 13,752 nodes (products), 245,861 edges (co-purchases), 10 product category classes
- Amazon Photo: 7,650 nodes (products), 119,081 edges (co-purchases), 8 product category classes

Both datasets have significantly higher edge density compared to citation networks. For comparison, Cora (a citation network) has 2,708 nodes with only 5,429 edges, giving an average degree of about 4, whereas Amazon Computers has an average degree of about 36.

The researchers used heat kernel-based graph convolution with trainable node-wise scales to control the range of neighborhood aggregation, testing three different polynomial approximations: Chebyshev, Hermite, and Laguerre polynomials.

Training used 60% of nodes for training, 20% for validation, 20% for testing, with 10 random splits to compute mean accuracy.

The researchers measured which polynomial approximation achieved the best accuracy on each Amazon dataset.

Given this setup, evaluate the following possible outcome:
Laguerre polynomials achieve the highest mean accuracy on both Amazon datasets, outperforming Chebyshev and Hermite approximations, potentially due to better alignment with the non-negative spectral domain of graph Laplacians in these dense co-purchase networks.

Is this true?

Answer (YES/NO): NO